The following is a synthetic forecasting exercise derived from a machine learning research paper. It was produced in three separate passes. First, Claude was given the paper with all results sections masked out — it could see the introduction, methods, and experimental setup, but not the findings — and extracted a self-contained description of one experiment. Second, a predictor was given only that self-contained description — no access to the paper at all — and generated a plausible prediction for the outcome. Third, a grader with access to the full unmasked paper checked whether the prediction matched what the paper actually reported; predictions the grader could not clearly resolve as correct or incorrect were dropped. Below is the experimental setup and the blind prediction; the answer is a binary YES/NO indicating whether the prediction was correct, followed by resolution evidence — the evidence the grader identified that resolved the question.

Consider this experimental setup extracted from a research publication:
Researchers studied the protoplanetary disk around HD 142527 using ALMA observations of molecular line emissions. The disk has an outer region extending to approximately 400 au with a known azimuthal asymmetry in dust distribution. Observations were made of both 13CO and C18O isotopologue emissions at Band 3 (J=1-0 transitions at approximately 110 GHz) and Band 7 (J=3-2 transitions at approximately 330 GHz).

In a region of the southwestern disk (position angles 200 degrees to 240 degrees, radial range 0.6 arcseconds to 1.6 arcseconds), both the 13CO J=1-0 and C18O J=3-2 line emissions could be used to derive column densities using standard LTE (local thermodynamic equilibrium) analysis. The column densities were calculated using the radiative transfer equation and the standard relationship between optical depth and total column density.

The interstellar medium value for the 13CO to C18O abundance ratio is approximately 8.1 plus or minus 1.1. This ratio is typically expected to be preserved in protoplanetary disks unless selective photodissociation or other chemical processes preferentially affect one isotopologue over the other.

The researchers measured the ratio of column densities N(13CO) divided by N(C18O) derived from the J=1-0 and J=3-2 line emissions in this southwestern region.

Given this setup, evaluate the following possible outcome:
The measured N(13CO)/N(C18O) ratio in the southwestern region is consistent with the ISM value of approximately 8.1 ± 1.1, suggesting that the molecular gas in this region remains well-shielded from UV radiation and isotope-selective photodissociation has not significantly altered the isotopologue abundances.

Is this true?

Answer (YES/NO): YES